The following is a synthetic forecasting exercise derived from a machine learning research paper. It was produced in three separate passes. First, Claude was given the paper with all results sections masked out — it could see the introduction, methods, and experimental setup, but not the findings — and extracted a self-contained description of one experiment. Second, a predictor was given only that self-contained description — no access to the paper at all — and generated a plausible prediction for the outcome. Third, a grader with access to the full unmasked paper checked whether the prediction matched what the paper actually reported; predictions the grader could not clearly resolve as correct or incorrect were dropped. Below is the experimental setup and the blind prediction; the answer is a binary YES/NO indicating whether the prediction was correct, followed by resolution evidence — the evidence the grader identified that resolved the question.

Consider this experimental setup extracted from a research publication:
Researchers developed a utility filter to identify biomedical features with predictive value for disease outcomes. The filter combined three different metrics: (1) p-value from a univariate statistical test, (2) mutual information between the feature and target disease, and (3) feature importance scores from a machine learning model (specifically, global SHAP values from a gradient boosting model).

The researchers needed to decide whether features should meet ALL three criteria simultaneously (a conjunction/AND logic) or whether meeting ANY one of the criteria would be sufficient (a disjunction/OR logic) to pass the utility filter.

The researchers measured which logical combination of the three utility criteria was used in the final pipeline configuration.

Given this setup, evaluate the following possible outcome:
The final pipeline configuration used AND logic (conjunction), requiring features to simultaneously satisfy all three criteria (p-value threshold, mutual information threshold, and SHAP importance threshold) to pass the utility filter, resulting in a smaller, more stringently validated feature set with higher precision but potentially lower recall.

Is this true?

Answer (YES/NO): NO